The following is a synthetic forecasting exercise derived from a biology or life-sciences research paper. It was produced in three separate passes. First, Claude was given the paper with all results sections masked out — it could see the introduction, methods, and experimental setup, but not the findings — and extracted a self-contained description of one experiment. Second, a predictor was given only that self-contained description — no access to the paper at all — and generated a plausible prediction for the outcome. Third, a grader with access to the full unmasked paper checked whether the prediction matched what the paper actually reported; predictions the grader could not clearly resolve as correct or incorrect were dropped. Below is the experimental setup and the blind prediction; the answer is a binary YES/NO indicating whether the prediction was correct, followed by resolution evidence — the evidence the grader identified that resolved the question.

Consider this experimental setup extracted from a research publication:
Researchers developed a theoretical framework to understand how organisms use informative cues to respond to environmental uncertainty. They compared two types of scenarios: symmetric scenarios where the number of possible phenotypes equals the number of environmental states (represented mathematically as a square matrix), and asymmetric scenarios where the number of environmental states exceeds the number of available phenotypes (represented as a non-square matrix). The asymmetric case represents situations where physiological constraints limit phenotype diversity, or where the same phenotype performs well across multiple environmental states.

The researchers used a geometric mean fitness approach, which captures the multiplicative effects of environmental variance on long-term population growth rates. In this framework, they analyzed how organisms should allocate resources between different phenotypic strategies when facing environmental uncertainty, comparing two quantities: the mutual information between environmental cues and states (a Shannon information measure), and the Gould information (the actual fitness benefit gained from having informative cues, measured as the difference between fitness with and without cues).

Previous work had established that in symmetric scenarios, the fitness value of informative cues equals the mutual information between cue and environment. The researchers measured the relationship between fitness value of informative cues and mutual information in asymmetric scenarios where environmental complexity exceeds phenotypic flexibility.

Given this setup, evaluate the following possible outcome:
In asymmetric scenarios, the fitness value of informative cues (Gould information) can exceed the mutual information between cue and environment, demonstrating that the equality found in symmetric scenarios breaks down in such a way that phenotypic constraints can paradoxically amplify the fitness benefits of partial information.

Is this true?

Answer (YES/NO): NO